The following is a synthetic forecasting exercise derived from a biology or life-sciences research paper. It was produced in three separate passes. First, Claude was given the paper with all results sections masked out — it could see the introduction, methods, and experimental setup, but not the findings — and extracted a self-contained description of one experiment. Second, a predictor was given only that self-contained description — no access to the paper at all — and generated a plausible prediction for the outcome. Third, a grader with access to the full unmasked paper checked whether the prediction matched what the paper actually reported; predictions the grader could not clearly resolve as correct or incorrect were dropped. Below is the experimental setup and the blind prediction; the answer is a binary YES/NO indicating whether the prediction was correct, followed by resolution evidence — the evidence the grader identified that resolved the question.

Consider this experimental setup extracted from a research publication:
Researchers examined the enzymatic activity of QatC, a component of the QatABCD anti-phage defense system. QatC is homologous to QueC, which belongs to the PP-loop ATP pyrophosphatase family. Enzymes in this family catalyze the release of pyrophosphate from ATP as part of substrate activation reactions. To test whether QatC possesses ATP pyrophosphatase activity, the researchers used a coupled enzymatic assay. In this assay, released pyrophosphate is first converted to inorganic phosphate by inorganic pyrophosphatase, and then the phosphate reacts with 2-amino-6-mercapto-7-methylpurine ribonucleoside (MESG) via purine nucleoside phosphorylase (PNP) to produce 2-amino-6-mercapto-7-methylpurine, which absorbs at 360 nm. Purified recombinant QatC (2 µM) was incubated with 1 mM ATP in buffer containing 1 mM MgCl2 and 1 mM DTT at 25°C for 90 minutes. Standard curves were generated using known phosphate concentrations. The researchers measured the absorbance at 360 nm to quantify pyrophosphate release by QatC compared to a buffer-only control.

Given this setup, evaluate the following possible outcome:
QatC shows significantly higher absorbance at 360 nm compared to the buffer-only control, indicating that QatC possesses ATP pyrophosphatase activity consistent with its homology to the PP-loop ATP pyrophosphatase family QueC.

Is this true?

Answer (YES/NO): NO